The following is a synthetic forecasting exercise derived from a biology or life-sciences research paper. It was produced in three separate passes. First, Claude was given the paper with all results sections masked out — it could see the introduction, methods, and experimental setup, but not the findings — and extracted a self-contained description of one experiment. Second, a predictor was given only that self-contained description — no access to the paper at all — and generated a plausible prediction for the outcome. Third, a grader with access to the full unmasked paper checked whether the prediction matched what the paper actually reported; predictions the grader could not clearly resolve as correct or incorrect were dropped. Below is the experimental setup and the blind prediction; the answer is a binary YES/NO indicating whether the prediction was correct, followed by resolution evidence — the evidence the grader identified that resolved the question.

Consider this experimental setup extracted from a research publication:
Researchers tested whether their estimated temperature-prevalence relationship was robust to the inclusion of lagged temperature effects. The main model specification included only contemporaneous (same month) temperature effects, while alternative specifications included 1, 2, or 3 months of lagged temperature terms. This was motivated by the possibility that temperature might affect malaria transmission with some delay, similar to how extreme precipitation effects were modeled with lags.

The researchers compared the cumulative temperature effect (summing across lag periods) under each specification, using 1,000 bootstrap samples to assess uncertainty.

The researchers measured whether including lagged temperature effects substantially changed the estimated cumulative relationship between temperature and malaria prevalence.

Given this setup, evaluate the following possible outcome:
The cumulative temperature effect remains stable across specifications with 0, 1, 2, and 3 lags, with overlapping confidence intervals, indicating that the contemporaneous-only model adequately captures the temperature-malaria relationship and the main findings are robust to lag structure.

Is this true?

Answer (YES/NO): YES